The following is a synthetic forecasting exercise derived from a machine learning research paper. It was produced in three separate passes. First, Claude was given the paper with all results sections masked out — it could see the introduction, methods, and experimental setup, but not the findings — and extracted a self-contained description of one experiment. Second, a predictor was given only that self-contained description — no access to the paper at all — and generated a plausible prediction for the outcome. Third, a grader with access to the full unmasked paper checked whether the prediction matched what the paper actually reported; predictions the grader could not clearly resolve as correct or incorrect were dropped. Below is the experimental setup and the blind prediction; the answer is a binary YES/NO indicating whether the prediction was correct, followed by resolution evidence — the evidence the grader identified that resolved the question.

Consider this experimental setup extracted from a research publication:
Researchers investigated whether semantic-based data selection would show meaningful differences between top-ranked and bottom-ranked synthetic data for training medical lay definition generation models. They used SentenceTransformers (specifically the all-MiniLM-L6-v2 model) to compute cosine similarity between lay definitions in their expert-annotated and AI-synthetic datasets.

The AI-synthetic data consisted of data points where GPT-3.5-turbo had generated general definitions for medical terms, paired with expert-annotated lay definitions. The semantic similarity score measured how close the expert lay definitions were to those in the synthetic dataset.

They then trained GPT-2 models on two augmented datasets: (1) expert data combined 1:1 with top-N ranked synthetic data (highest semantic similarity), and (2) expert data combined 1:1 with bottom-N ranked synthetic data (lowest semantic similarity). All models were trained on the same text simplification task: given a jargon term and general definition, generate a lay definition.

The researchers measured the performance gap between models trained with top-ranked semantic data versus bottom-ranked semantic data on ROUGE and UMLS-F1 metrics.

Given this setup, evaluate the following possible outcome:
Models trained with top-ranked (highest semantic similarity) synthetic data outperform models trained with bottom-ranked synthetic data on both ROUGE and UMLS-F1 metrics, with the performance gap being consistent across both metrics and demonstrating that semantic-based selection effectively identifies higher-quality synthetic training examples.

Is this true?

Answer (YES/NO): NO